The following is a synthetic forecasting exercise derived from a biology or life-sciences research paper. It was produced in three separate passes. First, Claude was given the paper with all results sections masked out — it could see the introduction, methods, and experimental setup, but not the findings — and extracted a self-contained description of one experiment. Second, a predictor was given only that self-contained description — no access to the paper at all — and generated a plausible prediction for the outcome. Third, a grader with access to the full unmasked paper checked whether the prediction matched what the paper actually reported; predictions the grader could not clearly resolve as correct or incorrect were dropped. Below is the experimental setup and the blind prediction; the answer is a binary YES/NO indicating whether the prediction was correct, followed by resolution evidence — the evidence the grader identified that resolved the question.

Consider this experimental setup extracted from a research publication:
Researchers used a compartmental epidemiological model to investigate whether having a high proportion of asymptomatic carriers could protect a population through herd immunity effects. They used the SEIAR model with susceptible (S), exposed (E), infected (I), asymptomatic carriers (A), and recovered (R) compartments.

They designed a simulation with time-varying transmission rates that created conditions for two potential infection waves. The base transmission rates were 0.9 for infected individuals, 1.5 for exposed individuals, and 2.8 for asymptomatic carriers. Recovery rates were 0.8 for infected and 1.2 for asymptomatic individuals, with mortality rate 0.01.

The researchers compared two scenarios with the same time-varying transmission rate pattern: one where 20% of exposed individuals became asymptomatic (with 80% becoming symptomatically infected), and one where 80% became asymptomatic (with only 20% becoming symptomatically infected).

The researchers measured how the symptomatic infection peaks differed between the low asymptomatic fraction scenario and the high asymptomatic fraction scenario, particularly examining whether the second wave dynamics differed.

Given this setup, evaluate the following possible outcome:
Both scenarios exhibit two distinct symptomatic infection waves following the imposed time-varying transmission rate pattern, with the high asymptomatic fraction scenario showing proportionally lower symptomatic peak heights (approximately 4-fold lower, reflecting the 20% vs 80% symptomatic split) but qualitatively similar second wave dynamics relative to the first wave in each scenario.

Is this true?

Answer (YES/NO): NO